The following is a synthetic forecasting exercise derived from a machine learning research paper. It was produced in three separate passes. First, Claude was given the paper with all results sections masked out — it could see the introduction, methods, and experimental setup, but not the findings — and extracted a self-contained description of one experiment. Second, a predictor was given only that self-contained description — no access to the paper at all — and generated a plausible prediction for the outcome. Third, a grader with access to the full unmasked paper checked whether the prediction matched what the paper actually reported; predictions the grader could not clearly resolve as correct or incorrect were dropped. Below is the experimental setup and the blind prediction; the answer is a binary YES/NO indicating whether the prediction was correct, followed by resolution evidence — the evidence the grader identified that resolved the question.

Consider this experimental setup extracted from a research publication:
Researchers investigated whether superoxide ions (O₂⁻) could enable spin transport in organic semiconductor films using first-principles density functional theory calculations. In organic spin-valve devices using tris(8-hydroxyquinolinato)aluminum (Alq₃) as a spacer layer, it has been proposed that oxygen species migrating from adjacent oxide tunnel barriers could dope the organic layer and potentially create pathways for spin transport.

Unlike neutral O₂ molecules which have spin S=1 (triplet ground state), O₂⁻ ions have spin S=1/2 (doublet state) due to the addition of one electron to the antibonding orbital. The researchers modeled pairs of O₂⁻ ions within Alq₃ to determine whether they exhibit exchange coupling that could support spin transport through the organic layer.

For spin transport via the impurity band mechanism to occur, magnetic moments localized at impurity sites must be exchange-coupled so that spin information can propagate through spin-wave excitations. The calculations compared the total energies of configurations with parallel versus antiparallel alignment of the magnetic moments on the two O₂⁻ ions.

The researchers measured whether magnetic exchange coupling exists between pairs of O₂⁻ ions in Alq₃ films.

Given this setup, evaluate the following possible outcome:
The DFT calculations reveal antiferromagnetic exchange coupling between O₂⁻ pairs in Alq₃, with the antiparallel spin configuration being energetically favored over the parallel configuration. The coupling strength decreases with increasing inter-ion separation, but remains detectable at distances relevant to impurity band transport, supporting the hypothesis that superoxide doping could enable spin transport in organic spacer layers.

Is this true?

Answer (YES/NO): NO